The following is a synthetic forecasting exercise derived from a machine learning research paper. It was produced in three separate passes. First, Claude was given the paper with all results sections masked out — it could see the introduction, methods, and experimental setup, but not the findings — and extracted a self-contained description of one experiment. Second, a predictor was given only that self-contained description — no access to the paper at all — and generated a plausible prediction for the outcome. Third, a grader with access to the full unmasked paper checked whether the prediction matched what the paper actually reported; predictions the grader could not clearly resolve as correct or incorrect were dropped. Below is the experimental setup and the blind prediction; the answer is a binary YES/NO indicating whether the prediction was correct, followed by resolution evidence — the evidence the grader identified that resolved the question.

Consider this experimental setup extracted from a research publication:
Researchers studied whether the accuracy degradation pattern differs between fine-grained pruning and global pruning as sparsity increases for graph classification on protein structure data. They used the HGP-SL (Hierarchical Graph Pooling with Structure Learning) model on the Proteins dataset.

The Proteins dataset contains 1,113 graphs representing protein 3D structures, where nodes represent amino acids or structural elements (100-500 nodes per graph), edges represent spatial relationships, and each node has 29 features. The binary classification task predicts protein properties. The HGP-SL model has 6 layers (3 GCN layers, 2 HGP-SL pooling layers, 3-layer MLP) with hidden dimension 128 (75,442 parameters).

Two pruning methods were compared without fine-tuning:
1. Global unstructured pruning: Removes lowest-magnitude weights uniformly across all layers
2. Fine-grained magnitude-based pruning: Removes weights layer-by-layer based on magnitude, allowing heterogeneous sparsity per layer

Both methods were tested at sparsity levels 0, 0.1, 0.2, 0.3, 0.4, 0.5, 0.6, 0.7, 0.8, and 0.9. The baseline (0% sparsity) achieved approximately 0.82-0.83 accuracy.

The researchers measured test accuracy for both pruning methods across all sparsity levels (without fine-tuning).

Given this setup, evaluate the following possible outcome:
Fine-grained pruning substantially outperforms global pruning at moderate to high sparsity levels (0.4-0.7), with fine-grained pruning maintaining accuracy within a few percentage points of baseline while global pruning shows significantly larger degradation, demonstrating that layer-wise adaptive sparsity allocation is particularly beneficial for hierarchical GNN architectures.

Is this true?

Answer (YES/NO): NO